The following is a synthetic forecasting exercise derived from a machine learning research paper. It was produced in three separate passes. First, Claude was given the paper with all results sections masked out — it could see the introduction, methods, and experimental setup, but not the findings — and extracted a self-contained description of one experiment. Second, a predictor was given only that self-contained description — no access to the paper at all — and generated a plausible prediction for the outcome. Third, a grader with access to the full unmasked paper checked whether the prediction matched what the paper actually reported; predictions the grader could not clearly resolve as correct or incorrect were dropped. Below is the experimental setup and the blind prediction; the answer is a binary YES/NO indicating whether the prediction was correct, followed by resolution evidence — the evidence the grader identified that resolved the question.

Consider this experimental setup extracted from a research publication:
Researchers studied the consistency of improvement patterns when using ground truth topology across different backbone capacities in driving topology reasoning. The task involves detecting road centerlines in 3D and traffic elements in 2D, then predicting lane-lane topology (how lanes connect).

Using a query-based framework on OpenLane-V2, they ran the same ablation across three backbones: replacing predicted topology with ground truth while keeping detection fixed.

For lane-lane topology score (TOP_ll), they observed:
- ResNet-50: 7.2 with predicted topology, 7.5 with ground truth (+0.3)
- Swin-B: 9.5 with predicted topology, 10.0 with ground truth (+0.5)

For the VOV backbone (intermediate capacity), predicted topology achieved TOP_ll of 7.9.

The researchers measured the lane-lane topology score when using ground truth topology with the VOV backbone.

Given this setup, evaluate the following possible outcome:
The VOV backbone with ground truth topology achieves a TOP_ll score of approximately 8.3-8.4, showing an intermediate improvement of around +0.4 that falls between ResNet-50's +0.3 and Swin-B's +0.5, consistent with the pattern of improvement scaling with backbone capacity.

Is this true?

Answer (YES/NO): NO